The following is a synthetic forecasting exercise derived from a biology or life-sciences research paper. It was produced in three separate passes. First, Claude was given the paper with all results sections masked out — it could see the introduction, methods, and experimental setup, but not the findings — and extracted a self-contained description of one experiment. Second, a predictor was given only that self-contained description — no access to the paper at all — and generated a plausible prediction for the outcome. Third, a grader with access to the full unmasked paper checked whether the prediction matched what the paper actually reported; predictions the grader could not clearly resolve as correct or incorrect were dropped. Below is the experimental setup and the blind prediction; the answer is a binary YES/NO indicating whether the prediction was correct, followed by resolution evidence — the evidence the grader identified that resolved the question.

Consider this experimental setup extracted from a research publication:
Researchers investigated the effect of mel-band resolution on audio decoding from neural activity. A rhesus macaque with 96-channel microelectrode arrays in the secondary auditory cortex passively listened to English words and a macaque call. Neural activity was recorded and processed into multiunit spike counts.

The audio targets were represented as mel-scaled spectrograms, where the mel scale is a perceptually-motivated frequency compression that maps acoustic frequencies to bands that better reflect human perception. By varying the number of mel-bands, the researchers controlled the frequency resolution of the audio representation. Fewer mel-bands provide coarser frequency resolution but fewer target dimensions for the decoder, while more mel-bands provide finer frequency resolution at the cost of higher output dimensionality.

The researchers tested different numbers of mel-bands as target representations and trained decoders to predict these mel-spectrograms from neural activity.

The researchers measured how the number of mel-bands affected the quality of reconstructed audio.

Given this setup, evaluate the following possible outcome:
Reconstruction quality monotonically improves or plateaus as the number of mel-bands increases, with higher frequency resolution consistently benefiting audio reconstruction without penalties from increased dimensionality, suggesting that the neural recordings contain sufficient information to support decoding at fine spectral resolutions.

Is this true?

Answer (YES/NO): NO